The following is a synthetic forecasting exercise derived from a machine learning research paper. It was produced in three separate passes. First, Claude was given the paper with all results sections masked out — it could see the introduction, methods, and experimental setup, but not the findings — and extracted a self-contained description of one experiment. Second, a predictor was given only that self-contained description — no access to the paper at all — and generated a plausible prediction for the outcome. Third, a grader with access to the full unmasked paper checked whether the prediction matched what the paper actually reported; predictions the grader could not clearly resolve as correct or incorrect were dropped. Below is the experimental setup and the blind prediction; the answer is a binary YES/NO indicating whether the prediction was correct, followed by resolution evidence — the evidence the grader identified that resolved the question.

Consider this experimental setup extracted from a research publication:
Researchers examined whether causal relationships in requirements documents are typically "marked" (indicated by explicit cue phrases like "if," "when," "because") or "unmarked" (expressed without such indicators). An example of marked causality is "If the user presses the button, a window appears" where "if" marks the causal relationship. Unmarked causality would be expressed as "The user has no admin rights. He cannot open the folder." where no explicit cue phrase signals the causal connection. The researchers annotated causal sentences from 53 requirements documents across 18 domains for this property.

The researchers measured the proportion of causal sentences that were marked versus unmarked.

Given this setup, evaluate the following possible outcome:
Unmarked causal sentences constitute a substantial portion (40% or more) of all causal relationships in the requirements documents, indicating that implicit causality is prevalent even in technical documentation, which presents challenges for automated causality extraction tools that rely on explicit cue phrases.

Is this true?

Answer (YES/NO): NO